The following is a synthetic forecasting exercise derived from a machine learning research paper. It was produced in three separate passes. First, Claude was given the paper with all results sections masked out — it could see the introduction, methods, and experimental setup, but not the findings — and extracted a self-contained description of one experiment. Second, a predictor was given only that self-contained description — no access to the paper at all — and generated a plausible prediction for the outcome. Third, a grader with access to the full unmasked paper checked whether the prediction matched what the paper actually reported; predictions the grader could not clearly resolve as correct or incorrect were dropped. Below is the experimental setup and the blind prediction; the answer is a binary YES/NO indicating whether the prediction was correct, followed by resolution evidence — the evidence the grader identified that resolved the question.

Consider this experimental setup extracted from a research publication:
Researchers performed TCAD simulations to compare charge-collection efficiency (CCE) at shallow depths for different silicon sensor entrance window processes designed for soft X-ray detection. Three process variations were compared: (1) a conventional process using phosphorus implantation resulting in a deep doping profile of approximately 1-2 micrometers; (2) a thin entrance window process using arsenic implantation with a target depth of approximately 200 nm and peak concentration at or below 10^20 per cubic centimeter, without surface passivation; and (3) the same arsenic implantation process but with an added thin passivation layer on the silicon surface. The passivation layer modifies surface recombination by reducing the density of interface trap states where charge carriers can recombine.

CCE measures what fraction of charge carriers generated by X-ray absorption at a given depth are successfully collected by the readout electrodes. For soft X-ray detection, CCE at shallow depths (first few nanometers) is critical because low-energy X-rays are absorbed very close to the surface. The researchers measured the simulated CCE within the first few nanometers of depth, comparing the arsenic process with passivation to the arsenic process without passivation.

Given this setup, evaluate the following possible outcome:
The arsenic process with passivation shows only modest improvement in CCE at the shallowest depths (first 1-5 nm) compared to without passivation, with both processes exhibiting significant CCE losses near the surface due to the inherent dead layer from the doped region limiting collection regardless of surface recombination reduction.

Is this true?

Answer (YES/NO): NO